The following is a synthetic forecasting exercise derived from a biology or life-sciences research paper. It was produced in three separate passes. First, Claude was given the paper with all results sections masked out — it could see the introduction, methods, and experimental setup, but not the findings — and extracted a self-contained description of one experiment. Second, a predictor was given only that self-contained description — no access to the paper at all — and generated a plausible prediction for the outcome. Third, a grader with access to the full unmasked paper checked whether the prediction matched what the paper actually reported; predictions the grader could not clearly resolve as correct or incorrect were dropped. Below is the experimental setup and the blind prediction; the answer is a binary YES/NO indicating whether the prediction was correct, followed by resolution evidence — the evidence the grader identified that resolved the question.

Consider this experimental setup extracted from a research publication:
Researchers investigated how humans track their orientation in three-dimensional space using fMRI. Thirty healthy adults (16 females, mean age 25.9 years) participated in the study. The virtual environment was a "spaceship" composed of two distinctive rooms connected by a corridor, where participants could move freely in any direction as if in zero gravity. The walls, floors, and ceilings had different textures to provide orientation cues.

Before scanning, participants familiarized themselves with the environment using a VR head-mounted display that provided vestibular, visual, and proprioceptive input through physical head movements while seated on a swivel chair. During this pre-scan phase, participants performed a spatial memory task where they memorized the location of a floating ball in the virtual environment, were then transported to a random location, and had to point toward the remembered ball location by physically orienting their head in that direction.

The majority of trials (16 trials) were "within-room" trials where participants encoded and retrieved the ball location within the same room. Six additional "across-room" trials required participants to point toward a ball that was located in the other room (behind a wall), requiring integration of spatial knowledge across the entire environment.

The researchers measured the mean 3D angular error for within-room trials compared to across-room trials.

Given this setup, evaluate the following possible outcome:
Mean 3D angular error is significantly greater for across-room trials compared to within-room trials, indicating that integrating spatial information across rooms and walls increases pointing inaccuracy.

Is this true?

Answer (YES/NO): NO